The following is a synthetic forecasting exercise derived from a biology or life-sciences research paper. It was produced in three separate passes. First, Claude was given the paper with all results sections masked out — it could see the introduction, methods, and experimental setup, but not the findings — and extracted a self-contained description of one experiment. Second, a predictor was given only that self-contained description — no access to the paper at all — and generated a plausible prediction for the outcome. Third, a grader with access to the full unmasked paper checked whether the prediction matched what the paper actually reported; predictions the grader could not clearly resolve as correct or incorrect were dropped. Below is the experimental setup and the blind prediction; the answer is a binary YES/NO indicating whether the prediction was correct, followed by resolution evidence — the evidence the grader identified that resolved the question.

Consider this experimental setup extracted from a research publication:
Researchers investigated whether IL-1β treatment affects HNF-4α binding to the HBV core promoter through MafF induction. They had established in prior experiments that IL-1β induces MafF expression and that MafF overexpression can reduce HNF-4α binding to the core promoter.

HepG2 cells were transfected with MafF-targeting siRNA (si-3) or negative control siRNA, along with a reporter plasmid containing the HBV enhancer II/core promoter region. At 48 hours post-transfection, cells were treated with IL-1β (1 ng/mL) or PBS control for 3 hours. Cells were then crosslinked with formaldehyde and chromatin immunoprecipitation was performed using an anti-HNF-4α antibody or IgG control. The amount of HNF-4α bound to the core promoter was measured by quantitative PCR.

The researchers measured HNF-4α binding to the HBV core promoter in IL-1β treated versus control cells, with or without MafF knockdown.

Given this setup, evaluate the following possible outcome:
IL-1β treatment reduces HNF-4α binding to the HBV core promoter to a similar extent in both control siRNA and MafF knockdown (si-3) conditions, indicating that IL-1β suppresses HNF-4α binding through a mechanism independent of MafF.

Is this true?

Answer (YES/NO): NO